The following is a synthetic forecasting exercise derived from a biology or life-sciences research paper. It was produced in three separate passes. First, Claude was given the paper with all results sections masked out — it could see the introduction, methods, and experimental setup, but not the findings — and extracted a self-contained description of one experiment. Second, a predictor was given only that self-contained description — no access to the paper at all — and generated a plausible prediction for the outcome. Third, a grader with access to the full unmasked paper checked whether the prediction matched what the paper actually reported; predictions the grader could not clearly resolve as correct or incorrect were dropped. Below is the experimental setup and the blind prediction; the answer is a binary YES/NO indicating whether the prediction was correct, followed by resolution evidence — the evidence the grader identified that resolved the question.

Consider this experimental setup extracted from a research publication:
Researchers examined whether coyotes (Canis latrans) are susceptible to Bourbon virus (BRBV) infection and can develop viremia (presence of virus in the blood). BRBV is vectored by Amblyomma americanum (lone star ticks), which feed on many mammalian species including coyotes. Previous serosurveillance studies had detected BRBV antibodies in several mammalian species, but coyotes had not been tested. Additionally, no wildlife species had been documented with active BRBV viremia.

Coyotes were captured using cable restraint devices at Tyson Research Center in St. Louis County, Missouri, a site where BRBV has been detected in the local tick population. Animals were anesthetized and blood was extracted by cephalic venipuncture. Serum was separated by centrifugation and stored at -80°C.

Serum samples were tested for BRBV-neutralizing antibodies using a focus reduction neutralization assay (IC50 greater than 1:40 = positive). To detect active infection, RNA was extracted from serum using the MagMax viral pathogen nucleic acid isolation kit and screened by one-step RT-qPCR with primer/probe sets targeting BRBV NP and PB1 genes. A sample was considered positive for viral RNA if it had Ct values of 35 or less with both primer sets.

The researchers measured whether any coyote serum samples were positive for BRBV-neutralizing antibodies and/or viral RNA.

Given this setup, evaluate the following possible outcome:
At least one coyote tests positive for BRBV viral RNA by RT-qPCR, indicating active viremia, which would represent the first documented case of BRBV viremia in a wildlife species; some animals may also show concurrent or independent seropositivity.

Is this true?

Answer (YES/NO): YES